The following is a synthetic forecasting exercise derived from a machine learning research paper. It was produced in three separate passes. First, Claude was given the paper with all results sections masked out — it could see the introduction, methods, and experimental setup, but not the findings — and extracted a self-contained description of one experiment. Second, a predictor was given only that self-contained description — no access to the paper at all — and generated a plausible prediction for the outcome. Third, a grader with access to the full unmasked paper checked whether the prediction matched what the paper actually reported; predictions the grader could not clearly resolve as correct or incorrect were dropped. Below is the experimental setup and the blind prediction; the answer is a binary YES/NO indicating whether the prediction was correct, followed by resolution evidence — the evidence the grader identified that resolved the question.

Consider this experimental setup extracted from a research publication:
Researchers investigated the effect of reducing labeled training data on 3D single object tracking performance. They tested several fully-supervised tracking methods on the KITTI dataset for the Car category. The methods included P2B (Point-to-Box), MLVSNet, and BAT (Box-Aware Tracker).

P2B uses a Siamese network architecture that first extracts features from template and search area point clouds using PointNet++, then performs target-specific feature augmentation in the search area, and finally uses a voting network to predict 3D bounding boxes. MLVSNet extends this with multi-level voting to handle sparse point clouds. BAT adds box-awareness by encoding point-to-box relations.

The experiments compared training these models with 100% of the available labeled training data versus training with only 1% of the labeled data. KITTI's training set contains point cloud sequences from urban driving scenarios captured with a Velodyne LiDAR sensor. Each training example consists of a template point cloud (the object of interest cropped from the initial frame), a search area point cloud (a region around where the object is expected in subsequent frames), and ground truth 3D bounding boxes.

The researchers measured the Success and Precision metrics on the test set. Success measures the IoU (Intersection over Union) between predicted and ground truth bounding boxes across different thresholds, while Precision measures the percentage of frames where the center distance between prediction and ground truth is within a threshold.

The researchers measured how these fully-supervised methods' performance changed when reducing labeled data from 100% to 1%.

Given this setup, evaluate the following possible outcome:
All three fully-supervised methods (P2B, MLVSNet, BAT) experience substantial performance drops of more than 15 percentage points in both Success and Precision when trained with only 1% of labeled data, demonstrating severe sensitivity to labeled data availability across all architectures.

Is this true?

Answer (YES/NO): YES